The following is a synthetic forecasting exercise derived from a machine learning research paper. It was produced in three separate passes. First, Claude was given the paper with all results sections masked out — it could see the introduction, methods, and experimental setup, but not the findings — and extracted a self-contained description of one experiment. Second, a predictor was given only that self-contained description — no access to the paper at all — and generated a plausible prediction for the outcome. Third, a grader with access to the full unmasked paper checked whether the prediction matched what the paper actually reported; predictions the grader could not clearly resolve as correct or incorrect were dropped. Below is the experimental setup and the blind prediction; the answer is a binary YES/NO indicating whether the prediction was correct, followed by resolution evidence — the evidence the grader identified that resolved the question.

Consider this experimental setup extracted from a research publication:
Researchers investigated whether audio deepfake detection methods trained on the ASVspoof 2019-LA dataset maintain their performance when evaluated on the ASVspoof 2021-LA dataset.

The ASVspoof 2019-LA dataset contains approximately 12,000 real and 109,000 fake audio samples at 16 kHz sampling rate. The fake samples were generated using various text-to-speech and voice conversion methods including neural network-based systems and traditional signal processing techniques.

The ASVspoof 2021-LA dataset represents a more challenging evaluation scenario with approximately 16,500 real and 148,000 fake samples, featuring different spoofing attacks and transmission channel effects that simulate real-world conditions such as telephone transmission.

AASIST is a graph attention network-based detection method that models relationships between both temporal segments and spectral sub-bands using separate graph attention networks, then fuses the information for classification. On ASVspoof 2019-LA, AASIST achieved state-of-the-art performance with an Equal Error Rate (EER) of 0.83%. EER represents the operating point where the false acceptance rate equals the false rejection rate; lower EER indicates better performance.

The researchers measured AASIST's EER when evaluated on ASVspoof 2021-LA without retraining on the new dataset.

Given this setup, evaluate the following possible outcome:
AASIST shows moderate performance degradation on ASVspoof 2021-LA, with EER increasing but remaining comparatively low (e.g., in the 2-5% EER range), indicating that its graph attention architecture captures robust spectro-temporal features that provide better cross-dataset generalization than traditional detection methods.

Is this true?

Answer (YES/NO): NO